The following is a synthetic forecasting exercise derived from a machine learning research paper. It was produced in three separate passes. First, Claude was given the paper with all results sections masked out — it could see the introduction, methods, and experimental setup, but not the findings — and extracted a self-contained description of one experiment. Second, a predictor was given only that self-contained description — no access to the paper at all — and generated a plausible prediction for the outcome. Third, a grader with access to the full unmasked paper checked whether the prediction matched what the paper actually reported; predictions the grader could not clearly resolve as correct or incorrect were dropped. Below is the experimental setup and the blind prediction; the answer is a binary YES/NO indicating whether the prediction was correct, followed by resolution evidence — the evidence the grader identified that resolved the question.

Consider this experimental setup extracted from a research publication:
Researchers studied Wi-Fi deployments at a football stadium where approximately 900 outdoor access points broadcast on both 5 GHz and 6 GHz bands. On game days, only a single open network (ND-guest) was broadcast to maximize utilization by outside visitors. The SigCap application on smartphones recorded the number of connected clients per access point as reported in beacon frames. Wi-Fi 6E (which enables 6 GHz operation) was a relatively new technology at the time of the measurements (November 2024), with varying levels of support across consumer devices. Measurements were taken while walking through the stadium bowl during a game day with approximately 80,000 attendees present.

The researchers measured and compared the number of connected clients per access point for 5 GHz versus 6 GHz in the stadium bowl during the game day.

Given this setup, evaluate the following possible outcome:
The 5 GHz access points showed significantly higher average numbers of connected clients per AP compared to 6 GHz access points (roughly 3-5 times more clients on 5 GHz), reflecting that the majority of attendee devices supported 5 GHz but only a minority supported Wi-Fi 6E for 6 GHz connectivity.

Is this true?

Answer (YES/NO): NO